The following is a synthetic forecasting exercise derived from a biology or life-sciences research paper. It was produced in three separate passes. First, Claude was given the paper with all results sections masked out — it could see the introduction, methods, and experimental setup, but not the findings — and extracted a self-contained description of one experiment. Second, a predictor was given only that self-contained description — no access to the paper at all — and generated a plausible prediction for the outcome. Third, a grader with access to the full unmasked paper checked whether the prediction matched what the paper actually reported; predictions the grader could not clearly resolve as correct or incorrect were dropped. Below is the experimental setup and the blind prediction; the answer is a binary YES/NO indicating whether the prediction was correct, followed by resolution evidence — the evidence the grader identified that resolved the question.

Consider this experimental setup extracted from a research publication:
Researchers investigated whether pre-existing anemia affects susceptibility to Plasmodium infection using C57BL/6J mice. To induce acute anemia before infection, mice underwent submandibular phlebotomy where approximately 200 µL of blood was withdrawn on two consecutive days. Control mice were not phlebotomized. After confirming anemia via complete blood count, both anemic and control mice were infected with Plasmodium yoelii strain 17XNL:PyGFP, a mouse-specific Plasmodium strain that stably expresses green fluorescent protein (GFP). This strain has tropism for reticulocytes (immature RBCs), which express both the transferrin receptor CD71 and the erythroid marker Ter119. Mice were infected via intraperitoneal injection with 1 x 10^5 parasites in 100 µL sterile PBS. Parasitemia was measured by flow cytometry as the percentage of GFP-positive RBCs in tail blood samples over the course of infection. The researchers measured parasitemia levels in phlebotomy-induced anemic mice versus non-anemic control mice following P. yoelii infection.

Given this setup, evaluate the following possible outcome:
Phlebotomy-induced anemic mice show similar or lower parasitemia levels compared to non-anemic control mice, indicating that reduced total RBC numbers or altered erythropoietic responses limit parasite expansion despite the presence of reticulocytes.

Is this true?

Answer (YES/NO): NO